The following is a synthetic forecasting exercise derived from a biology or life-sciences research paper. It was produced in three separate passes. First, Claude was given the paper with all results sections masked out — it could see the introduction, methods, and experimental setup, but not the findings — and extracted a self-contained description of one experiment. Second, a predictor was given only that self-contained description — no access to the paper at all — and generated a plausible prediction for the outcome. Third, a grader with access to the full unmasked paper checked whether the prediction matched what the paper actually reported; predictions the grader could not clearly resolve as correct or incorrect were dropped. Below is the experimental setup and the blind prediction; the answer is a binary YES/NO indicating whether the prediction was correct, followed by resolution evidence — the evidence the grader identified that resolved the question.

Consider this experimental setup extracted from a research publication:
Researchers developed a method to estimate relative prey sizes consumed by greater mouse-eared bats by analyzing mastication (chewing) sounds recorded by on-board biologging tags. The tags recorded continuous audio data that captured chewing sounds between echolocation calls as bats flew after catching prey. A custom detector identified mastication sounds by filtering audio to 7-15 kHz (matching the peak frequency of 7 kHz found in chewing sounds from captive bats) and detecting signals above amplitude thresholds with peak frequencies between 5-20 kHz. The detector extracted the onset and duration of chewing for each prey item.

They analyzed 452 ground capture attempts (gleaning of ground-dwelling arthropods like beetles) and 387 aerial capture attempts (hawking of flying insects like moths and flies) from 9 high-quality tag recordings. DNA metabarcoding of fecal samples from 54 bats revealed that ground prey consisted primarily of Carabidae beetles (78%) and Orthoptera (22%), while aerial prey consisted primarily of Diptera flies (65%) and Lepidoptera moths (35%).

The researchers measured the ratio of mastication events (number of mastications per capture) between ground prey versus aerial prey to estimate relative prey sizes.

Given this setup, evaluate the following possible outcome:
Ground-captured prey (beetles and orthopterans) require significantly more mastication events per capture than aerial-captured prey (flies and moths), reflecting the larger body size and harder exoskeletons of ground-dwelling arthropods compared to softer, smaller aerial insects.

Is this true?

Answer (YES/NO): YES